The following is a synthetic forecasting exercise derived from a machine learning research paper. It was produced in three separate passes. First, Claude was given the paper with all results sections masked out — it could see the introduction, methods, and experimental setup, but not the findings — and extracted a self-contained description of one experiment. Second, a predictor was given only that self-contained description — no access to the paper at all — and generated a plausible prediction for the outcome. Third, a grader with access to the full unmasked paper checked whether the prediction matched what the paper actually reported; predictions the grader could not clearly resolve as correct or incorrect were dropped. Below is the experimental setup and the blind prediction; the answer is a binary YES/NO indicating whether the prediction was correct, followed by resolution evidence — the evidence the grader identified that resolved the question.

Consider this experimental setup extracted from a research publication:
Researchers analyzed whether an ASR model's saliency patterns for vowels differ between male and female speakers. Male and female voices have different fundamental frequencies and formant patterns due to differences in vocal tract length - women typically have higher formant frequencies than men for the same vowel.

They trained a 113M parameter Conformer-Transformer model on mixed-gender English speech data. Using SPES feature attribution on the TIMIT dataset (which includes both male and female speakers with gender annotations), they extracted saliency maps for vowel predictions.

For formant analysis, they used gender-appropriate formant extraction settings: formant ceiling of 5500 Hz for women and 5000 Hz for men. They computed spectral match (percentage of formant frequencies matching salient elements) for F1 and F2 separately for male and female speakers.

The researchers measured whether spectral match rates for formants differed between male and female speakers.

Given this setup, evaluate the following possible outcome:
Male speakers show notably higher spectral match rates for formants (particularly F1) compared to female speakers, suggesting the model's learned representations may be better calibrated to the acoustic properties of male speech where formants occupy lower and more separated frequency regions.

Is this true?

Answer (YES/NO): YES